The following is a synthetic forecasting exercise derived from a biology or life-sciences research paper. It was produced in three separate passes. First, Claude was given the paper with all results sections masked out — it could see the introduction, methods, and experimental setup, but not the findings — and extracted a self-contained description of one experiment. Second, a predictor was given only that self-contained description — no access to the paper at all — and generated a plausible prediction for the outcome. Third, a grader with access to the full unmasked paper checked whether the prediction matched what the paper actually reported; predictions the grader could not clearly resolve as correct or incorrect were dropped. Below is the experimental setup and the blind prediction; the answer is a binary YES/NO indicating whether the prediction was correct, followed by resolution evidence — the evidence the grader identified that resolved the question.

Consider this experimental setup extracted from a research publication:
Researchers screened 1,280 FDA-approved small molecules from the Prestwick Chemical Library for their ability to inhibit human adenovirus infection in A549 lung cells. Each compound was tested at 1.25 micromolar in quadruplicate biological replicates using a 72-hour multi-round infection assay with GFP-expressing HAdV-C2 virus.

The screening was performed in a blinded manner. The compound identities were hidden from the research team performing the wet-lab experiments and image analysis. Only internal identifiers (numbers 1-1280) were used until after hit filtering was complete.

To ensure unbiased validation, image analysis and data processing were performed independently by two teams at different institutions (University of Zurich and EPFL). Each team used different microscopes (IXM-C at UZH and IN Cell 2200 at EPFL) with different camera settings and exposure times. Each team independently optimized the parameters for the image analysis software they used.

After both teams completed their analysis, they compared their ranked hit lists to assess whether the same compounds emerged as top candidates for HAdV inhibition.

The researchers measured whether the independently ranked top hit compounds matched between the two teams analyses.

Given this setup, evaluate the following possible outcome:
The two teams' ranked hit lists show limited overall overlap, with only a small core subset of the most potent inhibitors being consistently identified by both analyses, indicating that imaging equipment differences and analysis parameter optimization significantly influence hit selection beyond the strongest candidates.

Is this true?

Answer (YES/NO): NO